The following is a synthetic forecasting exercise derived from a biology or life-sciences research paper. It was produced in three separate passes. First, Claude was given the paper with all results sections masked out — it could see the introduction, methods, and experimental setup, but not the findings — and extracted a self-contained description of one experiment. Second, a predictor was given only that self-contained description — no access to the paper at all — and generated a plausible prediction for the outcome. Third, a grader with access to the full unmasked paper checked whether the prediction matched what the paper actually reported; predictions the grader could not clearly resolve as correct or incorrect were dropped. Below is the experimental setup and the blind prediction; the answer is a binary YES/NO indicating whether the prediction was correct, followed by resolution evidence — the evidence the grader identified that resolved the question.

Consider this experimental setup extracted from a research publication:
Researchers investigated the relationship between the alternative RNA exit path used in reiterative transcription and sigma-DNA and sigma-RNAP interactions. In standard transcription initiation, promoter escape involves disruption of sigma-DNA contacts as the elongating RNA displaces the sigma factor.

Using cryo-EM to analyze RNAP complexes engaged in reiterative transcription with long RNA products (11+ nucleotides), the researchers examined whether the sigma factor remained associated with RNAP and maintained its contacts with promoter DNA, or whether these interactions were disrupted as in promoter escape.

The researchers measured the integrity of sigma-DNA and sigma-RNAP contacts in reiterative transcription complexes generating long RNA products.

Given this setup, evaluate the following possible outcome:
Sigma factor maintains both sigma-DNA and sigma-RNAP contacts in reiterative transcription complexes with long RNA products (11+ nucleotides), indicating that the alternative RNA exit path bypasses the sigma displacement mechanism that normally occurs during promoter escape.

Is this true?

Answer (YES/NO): YES